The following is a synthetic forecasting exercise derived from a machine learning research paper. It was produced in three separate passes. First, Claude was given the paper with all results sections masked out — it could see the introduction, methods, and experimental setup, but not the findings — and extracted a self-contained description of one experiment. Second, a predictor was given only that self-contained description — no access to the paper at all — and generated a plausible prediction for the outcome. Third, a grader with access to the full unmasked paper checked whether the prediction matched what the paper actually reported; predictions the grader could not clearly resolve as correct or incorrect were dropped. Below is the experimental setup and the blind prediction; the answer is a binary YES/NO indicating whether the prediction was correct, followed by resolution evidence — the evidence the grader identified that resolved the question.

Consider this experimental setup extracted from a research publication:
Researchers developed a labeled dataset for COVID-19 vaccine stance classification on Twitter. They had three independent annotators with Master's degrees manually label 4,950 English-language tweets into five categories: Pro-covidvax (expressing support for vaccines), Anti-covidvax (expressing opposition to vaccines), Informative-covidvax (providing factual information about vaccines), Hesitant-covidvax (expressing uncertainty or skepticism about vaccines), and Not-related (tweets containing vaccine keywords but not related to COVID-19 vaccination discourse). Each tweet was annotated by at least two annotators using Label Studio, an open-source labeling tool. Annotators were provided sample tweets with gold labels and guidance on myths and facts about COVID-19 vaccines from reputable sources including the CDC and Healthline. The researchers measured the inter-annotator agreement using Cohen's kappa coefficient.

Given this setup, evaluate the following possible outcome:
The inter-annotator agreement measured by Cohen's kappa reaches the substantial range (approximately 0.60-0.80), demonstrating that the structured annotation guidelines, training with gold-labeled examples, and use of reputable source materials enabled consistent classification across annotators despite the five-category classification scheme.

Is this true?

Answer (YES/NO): YES